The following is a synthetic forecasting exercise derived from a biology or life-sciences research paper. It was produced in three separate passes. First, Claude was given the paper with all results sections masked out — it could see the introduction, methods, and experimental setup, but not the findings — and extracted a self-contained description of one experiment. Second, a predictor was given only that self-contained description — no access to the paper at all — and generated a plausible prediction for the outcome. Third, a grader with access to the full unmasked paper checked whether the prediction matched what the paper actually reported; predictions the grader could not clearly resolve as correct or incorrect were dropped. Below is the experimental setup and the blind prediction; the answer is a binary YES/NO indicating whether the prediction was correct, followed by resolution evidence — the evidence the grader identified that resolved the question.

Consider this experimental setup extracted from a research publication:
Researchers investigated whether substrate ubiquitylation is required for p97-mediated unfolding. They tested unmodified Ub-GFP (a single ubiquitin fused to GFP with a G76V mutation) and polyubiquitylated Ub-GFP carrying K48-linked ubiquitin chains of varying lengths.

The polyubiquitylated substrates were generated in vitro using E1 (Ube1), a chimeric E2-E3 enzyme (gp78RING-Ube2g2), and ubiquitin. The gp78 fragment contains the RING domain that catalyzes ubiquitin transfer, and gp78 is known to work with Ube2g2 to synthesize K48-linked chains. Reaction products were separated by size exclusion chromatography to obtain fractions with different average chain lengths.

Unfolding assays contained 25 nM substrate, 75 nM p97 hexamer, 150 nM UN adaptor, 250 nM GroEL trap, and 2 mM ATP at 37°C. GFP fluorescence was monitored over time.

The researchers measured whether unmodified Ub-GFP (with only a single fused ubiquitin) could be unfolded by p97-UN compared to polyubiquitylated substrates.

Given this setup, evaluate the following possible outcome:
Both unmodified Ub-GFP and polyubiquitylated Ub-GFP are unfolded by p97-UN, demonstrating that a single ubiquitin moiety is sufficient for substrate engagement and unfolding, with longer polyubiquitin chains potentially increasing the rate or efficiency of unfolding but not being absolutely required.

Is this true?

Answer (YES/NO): NO